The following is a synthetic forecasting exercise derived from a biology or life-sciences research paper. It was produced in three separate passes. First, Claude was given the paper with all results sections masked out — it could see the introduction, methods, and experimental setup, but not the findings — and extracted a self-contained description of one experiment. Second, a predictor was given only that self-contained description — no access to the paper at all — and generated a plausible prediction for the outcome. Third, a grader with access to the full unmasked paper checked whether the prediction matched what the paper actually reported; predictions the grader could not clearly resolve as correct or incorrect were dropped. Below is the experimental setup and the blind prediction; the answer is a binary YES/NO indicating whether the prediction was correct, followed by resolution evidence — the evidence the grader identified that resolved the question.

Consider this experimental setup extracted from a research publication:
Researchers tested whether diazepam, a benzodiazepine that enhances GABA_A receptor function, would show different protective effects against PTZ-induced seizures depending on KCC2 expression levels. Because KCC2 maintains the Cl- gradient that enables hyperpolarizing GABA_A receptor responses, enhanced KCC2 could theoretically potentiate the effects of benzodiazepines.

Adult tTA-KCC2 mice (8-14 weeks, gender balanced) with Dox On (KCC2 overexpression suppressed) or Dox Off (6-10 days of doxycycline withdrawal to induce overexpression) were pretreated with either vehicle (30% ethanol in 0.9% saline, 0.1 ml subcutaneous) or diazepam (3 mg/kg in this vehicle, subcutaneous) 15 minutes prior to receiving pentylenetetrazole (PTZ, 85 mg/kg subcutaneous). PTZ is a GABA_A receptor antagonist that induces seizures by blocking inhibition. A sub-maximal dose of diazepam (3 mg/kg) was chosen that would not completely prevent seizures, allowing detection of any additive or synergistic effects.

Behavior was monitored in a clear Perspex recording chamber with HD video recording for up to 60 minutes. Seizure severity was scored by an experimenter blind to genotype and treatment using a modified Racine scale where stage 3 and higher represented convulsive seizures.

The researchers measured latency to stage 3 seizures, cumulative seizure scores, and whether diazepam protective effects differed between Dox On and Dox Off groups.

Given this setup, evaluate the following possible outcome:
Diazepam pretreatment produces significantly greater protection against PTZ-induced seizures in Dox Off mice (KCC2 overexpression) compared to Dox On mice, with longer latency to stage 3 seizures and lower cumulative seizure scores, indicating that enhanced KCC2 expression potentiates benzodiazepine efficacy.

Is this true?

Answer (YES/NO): NO